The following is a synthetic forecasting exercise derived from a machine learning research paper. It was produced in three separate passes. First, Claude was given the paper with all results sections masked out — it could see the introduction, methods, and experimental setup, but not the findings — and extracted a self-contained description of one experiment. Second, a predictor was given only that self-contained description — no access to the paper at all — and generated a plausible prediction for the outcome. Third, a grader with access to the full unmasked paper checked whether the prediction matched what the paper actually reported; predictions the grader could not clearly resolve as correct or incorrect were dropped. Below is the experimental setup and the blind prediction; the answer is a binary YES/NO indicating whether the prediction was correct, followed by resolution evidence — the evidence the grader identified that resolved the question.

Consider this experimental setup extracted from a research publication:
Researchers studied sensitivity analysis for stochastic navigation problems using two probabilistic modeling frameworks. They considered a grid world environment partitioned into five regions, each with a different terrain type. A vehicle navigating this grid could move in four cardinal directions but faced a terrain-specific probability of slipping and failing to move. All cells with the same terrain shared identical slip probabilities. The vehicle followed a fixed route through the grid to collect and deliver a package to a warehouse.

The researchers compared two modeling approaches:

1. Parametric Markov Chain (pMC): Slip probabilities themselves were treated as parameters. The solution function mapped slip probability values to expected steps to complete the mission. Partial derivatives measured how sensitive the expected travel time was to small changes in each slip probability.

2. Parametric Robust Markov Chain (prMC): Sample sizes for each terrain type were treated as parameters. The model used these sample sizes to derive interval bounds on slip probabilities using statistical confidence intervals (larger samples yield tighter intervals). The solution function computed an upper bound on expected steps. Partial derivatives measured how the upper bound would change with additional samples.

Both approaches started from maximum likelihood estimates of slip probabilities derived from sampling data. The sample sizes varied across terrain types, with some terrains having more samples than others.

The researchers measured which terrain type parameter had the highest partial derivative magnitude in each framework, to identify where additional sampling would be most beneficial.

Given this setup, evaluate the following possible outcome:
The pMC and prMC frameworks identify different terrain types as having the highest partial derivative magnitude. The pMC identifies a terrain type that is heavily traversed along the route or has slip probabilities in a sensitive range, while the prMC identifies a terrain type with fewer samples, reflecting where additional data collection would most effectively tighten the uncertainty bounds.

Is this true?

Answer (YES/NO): YES